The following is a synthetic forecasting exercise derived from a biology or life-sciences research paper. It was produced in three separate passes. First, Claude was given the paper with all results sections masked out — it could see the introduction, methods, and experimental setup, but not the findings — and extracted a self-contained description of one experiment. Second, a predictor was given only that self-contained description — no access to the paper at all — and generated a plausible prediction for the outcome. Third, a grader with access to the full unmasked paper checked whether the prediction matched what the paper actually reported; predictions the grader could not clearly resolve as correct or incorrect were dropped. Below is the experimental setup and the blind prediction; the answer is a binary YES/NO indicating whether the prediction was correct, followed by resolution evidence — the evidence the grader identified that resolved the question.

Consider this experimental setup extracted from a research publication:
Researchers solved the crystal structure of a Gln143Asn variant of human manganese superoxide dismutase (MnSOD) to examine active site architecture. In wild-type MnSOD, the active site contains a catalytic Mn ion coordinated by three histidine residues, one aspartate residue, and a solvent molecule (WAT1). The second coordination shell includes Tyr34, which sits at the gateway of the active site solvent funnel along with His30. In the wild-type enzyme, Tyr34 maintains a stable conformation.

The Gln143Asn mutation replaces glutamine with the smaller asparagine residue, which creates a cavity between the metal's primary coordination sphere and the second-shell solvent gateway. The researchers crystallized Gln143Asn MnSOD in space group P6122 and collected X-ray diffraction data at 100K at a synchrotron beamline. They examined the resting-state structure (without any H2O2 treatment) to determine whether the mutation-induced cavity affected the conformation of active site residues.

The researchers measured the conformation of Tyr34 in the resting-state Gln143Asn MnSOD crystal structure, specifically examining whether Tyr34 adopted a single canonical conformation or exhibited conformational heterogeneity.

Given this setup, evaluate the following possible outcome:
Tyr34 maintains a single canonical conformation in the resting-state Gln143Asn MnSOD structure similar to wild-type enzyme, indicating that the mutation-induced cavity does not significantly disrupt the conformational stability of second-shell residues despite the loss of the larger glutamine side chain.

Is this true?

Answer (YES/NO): NO